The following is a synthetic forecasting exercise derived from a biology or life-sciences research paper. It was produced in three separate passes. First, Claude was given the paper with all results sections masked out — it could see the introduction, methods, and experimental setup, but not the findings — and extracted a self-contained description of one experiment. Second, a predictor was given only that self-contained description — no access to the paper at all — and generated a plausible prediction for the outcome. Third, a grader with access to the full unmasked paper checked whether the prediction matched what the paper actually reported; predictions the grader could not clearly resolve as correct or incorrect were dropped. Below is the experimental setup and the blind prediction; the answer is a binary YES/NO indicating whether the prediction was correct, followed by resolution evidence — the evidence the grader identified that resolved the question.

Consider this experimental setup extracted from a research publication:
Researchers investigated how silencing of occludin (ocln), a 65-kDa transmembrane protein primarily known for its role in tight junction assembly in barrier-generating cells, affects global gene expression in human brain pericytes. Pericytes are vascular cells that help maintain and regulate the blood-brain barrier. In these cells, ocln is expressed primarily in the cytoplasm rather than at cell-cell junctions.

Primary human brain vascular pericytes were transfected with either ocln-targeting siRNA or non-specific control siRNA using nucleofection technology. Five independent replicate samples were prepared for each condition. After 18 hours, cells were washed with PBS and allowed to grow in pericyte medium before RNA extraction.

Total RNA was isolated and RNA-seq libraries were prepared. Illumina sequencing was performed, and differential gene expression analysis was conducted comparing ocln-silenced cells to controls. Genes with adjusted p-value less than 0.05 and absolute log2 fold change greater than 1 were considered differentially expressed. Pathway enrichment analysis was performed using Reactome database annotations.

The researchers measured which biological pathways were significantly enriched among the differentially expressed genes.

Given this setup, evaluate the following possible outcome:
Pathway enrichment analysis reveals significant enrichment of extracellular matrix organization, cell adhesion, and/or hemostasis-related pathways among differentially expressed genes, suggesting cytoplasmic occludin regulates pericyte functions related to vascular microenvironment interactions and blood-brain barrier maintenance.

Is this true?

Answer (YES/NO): NO